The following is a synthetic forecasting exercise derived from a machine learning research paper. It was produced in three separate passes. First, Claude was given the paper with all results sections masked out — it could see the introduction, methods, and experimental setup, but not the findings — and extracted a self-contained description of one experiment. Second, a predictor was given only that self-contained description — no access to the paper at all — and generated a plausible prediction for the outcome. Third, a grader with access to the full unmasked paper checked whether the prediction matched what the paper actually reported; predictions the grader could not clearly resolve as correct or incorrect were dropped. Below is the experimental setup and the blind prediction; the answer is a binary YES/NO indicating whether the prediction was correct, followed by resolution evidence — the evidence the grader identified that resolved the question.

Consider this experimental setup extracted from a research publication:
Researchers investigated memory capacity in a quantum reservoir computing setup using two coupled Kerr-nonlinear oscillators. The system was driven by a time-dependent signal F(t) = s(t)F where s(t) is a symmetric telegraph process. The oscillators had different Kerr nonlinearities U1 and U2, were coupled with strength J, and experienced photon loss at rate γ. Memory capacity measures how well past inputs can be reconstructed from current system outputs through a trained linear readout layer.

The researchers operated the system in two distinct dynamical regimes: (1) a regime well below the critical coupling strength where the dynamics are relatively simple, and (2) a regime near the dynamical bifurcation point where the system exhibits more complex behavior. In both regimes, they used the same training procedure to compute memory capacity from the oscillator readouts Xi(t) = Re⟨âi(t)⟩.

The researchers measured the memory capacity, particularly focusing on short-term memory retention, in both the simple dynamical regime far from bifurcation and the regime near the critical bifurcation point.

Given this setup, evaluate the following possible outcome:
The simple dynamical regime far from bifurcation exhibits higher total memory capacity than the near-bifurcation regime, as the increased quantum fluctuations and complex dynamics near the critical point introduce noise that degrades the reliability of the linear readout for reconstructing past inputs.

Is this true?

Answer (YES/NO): NO